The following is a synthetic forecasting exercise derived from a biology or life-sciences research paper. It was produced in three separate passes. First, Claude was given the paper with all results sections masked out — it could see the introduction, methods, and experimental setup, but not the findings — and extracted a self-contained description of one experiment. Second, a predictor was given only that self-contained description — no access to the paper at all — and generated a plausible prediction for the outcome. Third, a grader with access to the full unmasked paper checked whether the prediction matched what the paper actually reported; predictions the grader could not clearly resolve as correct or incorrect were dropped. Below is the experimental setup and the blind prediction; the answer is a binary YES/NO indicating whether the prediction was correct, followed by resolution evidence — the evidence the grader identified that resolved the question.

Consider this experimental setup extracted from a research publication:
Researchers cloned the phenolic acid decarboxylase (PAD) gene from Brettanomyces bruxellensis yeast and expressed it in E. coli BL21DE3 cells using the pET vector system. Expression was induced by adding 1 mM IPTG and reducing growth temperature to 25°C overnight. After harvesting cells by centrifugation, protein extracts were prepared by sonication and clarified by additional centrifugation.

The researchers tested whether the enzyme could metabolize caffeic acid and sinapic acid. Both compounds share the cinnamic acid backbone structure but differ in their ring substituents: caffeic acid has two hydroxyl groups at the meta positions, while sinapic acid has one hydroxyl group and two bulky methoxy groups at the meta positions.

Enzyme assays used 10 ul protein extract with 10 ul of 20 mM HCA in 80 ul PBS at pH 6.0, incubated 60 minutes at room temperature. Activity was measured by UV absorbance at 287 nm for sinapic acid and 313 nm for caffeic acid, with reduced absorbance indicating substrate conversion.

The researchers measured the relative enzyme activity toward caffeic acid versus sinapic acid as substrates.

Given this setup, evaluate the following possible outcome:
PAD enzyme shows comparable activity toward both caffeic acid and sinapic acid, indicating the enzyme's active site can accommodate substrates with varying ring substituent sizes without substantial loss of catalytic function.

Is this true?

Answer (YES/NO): NO